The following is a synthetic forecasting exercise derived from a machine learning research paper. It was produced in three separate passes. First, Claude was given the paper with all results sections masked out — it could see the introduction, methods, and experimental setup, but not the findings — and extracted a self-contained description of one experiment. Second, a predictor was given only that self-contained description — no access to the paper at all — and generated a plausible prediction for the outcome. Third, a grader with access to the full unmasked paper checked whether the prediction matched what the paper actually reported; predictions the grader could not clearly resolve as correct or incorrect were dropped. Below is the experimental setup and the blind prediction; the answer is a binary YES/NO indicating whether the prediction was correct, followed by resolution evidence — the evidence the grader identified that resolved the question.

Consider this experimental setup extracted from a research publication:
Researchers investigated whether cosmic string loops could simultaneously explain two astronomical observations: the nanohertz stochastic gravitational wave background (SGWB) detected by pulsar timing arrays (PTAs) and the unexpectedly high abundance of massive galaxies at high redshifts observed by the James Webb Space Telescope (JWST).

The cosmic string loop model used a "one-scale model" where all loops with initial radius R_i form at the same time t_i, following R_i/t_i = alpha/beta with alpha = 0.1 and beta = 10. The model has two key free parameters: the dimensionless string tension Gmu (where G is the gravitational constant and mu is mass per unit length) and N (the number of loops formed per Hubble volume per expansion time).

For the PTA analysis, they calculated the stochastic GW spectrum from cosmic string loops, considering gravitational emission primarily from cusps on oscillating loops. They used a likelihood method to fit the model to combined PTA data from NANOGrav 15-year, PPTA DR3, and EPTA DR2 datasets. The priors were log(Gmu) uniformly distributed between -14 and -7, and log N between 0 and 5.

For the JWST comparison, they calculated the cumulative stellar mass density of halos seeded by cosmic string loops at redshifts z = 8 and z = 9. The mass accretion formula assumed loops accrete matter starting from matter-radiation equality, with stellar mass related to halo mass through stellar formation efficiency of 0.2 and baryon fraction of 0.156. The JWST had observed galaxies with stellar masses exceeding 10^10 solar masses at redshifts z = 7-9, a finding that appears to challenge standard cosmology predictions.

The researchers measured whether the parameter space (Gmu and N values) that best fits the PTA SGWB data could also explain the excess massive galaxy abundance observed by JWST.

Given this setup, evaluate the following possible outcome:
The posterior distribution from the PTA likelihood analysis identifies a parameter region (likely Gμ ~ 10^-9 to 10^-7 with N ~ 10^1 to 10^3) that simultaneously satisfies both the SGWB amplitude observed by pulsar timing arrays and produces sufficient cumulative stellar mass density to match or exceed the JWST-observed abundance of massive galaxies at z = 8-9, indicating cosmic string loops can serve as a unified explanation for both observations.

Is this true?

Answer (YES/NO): NO